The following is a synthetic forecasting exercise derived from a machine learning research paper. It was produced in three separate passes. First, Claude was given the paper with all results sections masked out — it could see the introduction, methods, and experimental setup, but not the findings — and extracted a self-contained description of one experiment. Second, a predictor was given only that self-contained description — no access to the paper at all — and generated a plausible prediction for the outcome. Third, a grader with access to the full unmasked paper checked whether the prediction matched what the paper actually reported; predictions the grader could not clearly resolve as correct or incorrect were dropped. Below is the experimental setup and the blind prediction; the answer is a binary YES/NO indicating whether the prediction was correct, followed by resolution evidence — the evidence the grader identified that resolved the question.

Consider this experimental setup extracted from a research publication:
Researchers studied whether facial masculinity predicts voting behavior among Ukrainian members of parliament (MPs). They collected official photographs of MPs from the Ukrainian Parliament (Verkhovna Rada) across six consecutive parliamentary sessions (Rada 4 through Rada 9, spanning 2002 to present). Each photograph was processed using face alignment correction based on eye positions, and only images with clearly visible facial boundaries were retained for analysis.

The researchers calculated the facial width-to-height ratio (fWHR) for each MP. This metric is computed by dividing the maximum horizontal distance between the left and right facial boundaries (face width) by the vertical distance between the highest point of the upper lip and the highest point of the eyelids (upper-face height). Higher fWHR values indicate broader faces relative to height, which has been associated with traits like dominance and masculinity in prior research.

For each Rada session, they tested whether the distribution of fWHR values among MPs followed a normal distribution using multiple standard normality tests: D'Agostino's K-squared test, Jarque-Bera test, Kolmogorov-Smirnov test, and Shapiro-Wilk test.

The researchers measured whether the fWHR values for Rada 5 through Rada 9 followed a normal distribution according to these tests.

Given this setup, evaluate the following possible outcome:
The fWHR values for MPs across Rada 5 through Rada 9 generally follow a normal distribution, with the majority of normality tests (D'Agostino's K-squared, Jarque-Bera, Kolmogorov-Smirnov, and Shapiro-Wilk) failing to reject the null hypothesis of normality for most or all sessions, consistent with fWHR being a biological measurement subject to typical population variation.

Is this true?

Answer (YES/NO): YES